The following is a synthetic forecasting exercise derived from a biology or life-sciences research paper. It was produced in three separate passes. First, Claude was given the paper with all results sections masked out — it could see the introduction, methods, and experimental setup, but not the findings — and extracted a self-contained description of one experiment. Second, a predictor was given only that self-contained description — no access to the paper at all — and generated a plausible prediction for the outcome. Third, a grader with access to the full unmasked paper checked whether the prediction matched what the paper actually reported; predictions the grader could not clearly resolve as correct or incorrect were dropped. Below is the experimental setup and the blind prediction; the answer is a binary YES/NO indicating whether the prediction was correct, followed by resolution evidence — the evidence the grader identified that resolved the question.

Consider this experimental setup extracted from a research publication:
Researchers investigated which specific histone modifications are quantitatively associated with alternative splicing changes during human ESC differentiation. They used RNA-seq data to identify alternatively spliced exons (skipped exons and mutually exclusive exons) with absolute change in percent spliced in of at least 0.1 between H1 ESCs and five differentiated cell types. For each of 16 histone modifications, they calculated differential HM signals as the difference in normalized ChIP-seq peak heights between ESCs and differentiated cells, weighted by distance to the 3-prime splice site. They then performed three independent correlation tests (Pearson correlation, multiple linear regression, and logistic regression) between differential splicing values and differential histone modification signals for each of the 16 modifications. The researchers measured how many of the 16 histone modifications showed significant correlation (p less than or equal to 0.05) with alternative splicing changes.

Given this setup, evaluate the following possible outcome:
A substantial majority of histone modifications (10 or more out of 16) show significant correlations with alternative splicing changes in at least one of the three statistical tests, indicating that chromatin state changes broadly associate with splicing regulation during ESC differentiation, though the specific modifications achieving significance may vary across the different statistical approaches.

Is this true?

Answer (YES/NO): NO